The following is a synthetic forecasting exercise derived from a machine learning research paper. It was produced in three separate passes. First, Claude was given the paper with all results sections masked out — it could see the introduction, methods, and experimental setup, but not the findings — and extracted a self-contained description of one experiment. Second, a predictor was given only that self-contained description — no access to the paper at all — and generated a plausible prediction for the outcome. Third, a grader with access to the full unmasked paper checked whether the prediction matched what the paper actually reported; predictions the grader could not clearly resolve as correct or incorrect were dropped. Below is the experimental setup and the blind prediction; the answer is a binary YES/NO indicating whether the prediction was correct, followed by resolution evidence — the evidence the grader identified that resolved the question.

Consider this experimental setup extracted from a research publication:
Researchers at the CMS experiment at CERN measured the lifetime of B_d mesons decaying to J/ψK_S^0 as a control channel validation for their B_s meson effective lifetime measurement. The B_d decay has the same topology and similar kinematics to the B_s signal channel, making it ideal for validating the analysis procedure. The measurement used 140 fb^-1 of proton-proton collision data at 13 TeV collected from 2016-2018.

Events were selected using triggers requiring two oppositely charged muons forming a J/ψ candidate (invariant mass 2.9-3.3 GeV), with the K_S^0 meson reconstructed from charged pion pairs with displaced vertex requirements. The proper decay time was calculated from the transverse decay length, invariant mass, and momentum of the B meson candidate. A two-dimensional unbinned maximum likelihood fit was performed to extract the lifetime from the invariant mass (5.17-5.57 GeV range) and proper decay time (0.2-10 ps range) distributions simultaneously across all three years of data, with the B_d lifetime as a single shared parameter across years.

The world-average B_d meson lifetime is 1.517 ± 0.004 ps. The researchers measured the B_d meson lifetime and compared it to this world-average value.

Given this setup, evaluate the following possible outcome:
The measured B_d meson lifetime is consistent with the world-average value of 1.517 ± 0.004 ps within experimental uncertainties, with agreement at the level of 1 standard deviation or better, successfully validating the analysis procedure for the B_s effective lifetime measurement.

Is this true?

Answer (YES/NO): YES